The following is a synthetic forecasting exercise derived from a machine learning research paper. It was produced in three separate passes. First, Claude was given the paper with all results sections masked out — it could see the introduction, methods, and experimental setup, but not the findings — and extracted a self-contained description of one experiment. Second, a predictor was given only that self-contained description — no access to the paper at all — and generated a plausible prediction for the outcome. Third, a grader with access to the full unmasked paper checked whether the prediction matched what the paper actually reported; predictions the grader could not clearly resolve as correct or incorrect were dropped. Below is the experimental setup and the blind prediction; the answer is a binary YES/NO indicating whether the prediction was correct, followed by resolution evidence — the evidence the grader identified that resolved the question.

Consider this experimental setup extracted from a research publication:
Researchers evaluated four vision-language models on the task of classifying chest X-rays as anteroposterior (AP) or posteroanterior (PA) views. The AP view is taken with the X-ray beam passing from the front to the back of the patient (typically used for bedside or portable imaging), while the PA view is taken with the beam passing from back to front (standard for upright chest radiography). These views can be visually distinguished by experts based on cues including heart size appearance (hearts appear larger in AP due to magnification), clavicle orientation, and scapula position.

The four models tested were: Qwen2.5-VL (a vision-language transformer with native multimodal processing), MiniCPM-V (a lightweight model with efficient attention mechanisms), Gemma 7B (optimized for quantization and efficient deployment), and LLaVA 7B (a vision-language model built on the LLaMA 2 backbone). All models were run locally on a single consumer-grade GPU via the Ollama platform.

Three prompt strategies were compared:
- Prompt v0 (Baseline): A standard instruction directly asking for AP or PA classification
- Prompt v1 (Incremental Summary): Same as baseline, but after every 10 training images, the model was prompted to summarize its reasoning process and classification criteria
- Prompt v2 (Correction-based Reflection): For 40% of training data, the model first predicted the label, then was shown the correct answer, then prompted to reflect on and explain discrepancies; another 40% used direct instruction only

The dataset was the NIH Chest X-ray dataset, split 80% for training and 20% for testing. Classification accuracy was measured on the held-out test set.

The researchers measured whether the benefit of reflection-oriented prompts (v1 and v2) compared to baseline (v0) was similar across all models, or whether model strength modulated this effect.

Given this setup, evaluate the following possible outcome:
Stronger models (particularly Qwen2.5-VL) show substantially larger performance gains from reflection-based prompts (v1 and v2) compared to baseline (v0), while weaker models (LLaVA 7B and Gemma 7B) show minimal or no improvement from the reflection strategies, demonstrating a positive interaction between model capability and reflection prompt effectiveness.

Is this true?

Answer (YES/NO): NO